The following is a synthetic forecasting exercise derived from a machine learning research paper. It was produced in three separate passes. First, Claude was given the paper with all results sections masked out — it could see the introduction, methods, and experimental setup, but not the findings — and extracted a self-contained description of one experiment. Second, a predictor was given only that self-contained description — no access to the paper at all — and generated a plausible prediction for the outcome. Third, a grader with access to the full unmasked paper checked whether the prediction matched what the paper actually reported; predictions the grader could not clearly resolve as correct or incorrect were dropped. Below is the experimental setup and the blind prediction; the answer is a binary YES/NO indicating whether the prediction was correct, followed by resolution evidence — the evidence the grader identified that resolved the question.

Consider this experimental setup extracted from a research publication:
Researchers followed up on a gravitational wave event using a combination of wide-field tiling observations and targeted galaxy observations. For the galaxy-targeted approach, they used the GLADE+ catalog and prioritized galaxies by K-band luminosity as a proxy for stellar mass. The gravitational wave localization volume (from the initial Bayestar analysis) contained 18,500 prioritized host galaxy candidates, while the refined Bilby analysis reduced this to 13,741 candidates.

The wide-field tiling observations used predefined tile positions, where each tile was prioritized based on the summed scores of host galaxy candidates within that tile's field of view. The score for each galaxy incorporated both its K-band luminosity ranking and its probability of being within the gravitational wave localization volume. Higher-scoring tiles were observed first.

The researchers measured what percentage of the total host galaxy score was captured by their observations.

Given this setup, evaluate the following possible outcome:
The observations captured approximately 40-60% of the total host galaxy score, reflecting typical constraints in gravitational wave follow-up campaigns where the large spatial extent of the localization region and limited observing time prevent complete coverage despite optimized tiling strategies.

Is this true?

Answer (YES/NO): YES